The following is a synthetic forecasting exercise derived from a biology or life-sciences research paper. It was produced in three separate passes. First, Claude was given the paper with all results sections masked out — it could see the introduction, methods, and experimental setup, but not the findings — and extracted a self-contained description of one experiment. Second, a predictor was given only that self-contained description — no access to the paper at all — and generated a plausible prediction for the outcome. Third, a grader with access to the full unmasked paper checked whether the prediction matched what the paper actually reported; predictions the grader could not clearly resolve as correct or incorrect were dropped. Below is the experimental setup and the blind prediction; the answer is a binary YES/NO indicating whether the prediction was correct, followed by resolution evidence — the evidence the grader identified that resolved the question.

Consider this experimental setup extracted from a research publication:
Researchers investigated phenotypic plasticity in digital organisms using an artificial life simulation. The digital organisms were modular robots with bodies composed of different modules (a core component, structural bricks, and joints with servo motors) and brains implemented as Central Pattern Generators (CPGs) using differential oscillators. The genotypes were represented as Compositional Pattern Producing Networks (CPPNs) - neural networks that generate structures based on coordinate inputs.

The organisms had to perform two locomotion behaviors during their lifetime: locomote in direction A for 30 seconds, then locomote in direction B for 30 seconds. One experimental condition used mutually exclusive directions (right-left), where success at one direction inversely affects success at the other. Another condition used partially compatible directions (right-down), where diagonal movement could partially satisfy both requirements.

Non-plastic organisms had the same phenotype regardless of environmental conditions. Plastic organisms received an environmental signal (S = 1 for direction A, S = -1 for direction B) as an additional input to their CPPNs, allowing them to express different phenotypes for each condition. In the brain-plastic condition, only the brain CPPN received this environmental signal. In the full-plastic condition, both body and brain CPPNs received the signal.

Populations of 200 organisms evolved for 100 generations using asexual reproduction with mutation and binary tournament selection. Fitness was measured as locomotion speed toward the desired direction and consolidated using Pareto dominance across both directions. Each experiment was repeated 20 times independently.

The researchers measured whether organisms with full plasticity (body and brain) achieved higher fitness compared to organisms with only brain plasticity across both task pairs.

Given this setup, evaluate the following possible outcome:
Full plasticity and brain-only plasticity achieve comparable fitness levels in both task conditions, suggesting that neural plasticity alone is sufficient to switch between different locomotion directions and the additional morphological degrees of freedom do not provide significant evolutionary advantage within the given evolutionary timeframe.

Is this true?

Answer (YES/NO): YES